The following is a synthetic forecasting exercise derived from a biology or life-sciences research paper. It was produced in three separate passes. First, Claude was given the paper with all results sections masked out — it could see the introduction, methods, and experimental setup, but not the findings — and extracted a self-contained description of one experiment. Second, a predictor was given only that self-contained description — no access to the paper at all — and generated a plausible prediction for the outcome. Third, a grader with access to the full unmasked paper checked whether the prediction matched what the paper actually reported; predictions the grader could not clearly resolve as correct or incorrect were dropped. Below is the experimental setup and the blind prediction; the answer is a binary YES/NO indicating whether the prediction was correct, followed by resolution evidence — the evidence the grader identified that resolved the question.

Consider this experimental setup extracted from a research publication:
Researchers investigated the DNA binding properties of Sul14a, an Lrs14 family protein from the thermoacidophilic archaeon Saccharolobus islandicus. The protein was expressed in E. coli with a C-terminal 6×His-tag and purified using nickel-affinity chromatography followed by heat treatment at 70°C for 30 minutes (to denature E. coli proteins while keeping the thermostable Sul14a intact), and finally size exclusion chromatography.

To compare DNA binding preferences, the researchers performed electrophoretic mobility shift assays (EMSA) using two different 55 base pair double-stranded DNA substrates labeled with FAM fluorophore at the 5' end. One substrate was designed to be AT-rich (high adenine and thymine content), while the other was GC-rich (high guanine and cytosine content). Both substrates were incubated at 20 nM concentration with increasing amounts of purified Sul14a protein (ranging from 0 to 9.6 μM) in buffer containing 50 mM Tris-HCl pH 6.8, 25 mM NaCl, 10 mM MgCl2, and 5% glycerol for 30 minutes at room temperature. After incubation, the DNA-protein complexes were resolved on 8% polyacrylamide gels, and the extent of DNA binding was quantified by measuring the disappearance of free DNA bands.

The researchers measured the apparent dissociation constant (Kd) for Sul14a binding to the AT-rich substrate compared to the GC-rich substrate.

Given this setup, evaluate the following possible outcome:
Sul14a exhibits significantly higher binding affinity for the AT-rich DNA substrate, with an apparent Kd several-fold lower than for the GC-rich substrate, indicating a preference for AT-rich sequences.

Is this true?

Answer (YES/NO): YES